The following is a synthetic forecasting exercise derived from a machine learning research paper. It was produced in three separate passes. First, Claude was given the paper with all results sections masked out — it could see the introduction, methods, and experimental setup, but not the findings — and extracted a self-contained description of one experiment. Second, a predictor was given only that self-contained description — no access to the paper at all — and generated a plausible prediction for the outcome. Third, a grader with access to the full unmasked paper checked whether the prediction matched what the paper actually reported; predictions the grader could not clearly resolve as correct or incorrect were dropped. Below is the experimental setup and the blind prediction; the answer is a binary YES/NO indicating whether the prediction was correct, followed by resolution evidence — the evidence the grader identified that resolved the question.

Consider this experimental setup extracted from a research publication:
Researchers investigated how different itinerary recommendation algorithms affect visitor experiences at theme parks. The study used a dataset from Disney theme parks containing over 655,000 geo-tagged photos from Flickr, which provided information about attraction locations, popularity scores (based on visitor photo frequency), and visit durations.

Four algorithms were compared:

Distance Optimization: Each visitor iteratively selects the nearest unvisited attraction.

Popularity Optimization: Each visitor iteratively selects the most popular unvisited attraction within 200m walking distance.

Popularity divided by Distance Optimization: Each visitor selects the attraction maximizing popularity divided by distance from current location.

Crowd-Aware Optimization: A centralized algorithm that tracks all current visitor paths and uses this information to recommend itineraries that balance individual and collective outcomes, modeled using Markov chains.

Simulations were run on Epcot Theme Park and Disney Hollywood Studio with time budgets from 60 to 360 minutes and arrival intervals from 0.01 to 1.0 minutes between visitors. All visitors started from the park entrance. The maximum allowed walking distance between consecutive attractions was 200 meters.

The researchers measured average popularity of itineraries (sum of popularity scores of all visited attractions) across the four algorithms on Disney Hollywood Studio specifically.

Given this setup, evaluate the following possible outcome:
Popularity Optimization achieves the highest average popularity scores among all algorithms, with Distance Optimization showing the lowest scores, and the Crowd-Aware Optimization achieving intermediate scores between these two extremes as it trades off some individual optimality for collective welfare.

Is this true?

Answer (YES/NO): NO